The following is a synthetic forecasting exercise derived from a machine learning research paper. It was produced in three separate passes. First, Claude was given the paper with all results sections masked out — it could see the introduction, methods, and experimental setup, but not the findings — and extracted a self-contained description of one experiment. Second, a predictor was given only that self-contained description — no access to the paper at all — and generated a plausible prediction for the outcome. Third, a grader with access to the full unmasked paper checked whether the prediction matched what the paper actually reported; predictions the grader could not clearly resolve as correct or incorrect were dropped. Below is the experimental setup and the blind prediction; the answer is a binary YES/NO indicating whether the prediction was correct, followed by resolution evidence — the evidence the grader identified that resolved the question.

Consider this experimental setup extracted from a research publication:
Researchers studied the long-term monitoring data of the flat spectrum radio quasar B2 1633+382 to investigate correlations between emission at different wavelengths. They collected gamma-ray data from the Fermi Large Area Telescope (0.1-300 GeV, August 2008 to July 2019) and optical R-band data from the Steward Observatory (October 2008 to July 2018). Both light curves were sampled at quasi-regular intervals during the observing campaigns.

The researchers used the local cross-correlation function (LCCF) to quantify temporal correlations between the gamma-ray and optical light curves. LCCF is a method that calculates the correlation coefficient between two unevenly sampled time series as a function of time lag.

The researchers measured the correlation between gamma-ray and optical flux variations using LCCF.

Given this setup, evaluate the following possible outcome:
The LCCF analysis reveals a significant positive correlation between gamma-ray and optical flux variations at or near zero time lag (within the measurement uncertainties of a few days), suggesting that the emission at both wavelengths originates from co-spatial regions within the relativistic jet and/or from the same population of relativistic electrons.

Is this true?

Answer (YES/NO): YES